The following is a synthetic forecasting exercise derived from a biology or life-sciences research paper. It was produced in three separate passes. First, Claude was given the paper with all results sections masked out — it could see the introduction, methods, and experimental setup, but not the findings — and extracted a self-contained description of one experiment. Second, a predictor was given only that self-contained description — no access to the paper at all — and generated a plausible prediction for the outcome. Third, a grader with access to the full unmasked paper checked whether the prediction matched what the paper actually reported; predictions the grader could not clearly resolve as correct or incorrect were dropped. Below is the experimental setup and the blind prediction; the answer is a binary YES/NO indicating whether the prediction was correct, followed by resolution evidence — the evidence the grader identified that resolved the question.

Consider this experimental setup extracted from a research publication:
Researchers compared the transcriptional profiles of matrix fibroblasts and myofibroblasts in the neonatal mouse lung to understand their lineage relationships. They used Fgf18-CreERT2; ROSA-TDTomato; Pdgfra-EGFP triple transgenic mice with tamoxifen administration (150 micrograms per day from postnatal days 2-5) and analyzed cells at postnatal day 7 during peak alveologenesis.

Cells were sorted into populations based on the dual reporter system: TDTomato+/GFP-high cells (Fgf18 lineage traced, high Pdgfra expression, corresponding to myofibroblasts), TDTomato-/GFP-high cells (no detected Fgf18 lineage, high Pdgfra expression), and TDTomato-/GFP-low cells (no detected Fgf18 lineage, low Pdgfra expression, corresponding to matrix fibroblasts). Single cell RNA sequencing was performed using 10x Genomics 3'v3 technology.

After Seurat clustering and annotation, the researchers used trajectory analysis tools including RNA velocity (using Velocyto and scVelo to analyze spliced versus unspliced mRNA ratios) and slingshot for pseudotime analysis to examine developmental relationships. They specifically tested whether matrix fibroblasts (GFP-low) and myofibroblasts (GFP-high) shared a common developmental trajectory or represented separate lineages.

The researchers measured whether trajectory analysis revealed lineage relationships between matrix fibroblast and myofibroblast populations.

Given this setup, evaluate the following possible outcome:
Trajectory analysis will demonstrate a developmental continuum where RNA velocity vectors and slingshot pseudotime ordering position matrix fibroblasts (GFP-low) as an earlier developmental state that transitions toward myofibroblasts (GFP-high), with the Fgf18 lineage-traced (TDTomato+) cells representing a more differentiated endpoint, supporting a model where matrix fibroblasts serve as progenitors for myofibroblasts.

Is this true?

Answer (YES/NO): NO